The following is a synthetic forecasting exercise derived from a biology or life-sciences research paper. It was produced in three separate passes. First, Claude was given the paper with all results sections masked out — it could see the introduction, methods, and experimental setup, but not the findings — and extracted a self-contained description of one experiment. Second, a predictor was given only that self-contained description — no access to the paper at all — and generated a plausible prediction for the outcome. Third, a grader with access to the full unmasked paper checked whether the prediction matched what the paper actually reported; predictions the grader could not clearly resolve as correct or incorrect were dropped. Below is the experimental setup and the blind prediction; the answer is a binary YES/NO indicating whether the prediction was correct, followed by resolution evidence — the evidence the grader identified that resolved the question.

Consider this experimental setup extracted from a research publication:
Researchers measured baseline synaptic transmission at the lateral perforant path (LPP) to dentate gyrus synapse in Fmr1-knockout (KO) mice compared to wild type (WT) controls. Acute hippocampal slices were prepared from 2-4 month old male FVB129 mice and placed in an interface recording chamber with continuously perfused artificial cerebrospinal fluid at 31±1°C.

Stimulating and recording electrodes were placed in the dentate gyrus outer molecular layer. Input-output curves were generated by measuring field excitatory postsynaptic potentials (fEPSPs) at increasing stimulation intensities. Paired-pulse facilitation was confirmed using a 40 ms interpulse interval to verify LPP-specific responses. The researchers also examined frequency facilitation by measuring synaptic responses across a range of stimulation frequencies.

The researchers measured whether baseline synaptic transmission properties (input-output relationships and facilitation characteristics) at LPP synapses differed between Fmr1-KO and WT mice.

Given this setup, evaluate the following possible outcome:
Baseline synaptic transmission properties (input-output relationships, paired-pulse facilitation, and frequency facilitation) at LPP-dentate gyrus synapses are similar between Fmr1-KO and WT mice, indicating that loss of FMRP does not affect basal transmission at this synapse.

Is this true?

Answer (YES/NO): YES